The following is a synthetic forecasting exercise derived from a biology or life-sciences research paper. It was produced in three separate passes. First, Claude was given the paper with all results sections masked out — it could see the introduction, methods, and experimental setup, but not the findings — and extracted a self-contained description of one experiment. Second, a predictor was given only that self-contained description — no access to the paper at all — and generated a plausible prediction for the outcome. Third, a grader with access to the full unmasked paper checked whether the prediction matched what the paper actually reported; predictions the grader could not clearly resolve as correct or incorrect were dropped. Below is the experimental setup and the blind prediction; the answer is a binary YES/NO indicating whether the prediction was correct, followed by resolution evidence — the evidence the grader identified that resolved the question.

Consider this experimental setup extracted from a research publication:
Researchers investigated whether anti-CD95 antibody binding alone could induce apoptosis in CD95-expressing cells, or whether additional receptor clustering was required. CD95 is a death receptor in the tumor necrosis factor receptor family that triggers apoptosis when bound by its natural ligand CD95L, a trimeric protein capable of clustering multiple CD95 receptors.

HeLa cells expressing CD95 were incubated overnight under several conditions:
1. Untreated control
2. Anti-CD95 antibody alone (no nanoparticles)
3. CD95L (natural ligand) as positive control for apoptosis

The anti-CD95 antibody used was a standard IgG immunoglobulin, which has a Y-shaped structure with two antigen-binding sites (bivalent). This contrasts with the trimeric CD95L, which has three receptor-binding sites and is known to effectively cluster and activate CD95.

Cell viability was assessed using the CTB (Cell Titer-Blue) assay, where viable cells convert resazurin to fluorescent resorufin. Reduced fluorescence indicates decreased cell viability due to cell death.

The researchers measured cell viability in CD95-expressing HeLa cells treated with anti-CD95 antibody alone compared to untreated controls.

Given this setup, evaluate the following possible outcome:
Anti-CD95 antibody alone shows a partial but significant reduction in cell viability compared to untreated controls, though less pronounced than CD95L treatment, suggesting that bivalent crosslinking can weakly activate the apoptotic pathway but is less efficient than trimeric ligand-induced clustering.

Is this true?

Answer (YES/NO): NO